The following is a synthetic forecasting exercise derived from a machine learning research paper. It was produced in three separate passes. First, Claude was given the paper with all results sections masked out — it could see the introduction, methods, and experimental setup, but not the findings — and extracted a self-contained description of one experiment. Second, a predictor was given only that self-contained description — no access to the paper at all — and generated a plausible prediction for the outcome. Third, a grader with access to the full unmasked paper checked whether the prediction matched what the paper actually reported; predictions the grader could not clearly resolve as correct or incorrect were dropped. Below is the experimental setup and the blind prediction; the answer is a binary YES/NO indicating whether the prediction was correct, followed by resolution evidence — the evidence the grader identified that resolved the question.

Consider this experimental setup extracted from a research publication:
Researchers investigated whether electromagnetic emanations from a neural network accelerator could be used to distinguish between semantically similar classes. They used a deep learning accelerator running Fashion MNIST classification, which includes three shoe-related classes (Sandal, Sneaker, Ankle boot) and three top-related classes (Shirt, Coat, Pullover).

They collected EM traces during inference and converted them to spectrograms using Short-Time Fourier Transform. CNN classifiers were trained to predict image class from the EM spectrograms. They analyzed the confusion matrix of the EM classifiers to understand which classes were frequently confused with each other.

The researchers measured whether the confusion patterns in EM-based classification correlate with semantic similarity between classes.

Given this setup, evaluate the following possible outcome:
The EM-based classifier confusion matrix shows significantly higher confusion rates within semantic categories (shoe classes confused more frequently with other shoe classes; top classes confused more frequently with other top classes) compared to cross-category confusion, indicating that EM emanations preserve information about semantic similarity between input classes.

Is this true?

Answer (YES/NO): YES